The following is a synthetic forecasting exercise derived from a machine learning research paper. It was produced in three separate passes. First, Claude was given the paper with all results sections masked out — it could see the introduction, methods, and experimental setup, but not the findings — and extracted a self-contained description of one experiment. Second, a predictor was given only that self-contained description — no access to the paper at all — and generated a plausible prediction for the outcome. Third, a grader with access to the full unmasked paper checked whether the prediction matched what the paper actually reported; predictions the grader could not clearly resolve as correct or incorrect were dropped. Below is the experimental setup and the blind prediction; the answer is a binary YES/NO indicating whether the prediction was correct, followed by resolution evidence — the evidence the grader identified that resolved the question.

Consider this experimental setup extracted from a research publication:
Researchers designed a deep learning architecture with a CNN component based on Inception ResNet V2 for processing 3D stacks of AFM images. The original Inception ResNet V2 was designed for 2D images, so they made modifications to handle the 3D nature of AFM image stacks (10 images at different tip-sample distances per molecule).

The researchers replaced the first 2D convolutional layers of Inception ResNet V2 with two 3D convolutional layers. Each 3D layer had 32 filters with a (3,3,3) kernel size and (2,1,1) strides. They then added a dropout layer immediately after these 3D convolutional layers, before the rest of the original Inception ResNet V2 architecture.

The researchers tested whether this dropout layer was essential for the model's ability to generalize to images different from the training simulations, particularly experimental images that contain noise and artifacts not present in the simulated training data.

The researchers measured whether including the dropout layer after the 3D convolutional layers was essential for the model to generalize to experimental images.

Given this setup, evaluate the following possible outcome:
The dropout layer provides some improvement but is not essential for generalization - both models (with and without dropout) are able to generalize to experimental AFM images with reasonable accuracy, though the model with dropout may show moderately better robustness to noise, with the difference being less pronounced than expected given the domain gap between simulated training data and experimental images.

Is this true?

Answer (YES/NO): NO